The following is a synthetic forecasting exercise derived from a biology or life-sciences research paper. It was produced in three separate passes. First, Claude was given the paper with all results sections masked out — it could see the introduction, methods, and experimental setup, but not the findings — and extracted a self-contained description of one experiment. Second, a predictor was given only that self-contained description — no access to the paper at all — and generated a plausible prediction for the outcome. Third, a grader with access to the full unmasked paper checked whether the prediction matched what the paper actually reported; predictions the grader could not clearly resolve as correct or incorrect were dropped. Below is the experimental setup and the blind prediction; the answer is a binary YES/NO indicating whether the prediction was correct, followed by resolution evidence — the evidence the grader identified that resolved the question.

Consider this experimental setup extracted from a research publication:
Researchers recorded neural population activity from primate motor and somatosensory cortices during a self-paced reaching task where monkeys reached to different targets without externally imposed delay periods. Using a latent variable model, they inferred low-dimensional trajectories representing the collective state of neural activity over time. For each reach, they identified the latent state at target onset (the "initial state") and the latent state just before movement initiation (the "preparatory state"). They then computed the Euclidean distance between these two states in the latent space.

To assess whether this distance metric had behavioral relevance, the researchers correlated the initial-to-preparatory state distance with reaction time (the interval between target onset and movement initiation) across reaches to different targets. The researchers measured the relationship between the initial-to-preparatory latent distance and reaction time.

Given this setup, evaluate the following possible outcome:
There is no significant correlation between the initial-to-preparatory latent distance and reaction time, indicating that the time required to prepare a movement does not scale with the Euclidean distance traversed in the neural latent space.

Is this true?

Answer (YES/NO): NO